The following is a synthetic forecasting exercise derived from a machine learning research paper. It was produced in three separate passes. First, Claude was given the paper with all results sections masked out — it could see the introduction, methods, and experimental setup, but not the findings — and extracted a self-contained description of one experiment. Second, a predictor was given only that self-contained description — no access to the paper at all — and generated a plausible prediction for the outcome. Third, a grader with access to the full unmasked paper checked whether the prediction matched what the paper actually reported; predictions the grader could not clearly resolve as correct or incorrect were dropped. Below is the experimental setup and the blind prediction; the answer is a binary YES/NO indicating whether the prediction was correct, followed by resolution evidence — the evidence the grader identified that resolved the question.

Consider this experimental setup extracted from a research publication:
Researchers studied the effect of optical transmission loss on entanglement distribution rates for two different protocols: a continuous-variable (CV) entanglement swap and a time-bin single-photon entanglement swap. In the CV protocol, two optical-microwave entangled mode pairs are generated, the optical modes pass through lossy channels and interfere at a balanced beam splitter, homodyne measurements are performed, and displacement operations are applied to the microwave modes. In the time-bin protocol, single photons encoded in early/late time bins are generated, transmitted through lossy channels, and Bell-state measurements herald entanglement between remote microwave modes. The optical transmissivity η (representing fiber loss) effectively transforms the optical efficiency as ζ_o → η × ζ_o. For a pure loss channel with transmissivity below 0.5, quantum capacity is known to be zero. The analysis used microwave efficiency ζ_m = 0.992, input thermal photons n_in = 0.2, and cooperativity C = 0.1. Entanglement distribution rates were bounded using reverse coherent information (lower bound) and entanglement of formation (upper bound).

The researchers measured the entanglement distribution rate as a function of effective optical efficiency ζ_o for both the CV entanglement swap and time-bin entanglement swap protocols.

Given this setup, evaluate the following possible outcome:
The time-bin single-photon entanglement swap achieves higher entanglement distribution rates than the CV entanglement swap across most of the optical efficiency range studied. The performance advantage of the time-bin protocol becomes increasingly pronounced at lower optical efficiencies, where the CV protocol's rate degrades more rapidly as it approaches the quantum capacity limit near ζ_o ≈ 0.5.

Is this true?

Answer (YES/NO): NO